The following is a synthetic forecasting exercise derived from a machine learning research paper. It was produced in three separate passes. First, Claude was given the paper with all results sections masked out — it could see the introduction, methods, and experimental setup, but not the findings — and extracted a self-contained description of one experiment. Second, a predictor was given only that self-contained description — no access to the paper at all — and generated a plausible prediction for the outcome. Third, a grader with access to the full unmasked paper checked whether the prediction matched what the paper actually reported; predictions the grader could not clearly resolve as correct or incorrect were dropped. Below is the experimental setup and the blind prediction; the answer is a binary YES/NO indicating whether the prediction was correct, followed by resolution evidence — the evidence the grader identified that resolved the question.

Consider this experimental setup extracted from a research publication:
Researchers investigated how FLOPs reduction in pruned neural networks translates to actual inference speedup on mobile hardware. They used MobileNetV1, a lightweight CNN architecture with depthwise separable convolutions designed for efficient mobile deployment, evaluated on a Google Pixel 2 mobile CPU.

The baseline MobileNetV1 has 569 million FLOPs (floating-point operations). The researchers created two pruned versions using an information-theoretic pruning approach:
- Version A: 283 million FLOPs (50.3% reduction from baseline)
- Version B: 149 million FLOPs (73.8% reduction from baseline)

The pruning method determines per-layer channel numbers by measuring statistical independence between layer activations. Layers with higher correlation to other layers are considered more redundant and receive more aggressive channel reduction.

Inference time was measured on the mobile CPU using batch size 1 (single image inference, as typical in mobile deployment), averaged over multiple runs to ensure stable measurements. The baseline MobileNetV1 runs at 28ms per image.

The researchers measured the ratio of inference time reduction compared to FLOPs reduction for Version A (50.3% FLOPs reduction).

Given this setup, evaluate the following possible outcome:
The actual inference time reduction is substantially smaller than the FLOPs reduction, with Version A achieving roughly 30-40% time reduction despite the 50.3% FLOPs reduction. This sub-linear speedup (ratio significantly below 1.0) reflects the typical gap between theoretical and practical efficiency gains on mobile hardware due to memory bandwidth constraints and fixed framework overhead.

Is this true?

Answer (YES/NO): NO